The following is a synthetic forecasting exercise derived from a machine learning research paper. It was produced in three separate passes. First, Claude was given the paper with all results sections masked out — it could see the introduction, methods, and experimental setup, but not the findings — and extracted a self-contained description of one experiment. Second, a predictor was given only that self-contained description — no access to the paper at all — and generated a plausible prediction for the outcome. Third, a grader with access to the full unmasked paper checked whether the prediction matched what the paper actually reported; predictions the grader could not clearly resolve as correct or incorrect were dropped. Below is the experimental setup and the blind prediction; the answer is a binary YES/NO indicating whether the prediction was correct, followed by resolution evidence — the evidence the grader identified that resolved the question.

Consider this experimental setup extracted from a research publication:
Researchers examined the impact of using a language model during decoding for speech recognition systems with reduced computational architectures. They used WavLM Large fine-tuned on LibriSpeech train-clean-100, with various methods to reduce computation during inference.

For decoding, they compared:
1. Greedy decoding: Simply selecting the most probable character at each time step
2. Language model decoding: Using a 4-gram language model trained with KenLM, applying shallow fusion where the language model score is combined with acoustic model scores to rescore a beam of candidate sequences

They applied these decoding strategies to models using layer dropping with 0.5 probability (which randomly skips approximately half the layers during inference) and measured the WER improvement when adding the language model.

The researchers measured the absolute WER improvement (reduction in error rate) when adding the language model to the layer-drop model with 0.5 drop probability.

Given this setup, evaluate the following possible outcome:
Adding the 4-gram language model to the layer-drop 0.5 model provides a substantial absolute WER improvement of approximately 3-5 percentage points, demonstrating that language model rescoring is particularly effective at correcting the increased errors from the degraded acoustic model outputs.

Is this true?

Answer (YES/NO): YES